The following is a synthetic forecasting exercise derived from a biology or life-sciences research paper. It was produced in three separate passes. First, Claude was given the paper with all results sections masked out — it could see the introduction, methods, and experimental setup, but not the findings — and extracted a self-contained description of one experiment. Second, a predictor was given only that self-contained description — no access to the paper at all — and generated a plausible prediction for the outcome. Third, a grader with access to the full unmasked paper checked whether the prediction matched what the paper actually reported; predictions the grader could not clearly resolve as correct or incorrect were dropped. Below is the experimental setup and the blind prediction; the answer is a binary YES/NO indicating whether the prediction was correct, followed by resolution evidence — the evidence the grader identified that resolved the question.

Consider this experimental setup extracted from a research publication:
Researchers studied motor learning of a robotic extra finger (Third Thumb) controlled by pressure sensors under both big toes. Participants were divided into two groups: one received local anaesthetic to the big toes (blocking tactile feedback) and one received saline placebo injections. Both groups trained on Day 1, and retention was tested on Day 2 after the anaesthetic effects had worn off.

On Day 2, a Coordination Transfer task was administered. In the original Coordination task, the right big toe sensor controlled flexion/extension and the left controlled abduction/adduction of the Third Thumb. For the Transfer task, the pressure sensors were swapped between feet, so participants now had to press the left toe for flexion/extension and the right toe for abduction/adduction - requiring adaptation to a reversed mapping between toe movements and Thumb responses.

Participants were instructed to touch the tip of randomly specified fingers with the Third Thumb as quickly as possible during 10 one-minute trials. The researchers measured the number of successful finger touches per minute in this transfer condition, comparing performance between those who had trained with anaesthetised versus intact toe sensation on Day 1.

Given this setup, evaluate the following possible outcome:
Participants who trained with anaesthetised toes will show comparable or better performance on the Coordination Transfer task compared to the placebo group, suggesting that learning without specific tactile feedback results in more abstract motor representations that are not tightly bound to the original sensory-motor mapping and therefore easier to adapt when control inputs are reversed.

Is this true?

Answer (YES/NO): NO